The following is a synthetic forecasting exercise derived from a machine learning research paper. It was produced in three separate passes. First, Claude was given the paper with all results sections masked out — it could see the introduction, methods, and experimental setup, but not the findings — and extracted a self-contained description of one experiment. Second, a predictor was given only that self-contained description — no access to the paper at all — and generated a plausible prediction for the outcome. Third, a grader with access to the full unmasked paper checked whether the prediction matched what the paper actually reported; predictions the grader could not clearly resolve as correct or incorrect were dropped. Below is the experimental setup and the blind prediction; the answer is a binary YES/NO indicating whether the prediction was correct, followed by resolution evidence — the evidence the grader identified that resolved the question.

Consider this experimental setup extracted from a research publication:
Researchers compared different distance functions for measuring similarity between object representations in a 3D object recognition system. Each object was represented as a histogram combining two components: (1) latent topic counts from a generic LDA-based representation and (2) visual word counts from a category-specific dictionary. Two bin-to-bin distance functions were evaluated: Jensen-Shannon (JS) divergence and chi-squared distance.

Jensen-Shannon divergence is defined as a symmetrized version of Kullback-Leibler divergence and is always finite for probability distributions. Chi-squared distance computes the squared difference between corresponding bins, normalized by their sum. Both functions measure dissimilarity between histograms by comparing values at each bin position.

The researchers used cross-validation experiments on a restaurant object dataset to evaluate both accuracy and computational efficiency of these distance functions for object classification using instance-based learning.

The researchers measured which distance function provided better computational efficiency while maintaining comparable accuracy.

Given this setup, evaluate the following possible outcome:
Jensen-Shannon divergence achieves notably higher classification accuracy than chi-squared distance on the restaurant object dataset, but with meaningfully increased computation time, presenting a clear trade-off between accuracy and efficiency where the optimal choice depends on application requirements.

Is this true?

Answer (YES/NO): NO